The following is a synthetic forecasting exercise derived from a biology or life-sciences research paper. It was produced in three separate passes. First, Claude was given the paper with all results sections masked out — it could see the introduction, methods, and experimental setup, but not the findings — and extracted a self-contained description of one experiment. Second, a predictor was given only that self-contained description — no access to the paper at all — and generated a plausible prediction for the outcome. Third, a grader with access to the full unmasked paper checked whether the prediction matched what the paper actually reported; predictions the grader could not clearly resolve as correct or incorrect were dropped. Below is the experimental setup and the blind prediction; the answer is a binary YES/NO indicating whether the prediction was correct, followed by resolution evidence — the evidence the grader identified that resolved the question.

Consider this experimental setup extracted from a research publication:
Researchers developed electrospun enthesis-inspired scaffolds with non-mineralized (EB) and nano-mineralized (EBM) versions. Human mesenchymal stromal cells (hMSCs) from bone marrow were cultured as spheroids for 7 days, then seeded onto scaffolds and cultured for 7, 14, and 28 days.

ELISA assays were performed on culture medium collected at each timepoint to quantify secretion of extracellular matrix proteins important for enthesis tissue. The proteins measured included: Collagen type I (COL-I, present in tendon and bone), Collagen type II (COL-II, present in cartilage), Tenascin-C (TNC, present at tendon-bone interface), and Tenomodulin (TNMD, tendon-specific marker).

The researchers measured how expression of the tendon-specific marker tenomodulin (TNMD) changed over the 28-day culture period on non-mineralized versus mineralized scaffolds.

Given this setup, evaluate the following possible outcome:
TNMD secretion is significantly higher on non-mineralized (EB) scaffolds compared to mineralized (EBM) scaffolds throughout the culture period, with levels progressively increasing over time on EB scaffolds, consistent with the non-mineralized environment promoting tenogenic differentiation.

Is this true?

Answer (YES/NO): NO